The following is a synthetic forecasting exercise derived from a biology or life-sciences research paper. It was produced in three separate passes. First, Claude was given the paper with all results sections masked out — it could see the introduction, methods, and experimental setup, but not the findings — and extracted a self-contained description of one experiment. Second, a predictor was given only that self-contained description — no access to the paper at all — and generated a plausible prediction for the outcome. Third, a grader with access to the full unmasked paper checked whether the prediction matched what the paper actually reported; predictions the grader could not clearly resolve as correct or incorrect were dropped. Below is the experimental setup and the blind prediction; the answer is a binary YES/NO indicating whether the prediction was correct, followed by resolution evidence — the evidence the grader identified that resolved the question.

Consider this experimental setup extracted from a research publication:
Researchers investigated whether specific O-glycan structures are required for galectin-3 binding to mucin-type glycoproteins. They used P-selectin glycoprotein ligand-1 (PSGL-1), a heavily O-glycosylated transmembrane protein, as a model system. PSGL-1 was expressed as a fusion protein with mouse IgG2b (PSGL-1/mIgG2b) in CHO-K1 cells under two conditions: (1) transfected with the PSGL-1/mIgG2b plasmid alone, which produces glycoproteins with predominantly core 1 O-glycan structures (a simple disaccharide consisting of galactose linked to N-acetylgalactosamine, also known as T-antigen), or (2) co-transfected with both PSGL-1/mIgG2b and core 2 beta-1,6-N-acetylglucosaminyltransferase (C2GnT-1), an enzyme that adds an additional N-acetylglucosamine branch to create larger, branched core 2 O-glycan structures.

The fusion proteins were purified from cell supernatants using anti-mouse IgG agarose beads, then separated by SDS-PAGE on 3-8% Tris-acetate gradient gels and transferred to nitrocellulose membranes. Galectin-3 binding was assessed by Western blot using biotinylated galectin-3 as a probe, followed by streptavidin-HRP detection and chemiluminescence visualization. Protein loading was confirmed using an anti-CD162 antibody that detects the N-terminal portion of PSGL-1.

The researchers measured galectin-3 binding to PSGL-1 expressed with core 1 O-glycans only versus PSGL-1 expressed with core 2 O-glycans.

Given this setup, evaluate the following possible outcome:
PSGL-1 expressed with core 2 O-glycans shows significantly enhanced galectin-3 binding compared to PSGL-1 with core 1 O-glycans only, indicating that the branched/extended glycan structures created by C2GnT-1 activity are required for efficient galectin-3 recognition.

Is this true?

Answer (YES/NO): YES